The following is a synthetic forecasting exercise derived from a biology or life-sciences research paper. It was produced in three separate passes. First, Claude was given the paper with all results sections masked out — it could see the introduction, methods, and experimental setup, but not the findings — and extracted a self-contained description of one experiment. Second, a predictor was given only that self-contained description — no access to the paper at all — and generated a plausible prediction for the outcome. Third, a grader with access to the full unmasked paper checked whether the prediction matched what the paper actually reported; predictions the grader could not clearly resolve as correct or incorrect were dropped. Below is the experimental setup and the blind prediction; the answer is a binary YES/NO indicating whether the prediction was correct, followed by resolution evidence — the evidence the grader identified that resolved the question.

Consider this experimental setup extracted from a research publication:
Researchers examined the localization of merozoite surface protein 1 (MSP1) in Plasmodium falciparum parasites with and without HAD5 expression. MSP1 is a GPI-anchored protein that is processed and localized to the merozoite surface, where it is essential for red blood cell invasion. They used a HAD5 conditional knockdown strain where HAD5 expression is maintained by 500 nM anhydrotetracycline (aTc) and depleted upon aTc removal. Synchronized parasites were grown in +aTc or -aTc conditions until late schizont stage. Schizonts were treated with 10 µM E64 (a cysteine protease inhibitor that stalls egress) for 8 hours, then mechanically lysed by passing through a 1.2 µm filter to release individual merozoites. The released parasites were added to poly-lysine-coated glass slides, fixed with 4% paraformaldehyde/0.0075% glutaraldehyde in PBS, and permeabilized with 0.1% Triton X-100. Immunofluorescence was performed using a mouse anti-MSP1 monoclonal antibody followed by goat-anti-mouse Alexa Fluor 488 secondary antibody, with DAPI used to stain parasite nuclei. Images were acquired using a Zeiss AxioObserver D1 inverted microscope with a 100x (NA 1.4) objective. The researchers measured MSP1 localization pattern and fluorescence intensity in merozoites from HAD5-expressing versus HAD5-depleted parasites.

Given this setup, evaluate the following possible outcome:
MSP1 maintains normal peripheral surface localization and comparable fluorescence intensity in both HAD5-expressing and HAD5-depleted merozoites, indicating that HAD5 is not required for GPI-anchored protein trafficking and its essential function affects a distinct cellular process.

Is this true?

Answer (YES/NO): NO